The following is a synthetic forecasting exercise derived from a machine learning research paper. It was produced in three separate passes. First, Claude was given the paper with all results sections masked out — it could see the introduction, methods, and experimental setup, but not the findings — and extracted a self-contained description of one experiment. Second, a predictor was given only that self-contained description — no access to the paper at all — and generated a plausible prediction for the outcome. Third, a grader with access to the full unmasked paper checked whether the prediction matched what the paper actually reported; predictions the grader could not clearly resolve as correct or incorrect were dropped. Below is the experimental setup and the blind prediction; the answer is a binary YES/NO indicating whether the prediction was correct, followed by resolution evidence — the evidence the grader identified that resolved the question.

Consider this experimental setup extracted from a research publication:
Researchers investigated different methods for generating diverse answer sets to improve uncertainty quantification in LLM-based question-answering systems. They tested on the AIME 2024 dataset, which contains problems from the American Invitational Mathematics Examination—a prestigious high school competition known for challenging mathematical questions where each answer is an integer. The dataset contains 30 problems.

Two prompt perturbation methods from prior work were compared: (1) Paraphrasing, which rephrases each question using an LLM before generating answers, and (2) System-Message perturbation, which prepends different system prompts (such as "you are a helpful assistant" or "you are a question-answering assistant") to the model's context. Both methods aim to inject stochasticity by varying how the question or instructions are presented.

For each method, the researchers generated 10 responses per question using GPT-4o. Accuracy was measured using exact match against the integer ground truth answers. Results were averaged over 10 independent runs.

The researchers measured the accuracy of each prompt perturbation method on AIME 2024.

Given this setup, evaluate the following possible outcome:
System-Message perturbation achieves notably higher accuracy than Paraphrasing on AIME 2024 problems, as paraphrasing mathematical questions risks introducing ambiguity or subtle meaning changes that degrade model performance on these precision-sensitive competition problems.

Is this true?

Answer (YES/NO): NO